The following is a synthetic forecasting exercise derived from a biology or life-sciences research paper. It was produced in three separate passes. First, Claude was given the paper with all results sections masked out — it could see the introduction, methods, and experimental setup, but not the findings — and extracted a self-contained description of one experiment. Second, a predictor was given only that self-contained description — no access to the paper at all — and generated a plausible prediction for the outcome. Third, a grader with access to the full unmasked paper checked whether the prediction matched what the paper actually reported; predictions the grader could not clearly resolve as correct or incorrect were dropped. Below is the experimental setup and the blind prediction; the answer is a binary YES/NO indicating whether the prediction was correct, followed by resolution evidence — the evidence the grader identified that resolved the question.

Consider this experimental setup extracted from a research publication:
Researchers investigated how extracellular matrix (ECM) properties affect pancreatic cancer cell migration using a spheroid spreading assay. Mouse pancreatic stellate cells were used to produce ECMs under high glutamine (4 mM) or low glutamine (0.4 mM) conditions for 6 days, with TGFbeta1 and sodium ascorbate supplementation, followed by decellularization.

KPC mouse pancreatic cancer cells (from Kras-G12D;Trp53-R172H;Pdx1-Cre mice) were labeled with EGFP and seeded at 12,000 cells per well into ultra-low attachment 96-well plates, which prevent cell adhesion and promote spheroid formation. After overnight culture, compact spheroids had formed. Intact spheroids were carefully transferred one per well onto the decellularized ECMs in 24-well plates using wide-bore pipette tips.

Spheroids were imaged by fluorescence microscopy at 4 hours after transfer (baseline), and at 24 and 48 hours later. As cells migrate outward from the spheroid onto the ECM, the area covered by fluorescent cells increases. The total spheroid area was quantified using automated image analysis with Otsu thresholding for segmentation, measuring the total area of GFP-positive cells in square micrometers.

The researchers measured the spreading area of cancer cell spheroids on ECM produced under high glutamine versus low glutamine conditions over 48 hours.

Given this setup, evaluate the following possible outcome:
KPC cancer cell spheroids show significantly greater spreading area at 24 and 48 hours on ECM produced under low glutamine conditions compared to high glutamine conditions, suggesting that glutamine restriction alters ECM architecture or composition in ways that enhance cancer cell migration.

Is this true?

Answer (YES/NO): NO